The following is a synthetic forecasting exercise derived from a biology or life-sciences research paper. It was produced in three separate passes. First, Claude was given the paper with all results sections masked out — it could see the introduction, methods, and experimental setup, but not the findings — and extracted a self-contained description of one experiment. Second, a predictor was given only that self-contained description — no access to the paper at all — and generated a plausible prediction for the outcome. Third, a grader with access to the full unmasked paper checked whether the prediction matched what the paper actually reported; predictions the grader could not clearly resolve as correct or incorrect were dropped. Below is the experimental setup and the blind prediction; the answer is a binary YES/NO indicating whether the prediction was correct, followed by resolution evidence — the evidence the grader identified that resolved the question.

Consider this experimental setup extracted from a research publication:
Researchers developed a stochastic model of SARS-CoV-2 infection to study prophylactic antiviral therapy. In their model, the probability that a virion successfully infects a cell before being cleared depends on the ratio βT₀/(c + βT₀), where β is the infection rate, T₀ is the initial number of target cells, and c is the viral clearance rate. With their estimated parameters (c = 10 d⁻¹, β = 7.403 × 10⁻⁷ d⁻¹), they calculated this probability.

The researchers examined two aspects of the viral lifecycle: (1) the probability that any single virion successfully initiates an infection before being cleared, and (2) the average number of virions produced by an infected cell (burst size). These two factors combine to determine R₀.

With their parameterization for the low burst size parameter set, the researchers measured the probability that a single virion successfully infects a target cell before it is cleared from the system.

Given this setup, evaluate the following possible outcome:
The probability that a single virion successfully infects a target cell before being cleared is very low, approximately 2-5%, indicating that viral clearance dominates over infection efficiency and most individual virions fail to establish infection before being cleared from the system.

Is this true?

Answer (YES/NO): NO